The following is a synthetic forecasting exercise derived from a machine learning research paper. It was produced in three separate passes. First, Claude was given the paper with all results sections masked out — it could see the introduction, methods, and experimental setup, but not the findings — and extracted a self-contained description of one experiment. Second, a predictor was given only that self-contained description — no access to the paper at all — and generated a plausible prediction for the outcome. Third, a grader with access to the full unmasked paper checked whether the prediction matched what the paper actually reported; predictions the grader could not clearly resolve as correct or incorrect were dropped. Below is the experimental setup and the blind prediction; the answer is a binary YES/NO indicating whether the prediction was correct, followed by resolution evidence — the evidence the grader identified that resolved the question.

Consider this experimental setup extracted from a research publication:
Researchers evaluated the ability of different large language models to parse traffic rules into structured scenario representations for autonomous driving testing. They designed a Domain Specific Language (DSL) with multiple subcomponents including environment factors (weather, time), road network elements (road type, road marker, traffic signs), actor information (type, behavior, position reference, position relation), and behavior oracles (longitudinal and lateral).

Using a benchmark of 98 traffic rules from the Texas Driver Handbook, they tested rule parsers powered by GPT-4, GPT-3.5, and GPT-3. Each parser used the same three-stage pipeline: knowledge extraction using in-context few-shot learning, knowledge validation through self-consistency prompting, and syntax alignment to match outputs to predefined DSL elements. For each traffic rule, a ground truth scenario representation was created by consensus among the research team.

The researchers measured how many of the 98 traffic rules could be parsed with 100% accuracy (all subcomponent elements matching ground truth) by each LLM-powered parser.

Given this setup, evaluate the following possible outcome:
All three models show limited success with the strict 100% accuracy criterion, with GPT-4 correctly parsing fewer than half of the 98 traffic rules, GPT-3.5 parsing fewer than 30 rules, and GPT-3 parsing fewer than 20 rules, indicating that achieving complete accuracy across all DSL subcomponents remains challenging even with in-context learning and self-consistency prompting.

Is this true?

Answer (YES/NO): NO